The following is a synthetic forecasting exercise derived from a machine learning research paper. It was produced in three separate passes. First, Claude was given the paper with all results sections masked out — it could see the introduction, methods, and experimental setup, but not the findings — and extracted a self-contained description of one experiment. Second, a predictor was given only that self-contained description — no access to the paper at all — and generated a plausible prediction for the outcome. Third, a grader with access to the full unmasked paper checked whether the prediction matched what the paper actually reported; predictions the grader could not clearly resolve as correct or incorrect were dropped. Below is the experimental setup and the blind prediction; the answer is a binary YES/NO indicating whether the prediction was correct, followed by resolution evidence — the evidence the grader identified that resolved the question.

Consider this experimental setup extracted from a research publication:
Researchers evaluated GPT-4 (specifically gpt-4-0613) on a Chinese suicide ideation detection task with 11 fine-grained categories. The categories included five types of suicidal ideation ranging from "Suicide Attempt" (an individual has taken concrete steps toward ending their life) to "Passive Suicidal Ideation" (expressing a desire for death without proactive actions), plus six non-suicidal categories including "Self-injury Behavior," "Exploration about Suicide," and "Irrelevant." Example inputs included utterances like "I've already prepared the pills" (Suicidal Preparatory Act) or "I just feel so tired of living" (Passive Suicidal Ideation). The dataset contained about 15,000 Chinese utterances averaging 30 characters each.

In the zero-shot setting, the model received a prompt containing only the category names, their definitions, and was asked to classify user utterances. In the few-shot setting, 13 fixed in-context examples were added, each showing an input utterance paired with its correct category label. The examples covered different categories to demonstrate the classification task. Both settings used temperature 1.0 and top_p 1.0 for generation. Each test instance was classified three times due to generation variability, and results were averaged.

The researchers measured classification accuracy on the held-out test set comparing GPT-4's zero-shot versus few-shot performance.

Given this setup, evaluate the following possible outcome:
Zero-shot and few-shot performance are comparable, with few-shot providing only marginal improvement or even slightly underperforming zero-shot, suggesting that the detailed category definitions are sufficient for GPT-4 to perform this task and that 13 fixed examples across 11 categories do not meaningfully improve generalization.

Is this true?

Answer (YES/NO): YES